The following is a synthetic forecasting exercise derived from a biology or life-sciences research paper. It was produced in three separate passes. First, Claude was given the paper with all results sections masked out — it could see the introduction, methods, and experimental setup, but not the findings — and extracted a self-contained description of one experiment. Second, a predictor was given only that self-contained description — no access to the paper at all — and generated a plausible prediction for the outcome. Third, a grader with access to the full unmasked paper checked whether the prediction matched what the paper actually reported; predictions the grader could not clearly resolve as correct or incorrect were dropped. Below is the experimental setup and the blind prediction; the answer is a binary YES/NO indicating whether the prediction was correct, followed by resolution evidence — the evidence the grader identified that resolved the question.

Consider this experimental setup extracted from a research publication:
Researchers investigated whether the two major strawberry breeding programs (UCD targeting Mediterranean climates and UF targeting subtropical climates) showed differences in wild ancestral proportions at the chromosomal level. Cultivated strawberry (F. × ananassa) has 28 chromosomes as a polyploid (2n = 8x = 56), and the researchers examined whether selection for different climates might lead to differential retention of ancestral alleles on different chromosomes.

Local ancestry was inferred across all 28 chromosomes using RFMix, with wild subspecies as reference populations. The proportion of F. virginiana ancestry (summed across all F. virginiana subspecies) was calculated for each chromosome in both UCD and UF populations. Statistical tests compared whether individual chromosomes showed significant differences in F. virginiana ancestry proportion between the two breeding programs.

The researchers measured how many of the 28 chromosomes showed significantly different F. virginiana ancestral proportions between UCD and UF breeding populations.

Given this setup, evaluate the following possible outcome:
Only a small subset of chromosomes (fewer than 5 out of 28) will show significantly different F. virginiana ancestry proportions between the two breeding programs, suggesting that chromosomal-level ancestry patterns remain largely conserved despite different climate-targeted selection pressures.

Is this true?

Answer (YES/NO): NO